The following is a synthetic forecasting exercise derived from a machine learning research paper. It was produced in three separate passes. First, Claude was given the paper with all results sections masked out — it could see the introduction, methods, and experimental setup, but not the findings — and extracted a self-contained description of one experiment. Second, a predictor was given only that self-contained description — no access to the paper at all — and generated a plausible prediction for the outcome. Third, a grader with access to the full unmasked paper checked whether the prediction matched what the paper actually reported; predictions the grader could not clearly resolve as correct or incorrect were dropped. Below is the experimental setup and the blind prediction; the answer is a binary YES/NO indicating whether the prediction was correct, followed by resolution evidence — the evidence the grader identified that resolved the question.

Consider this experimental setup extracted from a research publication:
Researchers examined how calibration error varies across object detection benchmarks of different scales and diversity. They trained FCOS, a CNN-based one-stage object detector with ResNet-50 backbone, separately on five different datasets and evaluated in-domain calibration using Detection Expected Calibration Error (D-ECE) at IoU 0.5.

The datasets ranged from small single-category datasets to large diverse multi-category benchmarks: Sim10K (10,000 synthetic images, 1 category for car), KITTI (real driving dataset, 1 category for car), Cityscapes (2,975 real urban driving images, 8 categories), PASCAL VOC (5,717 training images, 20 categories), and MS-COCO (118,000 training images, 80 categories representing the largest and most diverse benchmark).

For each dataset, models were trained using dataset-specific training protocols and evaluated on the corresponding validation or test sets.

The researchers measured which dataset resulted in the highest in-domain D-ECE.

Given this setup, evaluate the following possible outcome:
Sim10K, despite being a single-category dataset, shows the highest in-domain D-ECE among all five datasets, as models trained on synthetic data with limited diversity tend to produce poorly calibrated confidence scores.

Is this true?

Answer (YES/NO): NO